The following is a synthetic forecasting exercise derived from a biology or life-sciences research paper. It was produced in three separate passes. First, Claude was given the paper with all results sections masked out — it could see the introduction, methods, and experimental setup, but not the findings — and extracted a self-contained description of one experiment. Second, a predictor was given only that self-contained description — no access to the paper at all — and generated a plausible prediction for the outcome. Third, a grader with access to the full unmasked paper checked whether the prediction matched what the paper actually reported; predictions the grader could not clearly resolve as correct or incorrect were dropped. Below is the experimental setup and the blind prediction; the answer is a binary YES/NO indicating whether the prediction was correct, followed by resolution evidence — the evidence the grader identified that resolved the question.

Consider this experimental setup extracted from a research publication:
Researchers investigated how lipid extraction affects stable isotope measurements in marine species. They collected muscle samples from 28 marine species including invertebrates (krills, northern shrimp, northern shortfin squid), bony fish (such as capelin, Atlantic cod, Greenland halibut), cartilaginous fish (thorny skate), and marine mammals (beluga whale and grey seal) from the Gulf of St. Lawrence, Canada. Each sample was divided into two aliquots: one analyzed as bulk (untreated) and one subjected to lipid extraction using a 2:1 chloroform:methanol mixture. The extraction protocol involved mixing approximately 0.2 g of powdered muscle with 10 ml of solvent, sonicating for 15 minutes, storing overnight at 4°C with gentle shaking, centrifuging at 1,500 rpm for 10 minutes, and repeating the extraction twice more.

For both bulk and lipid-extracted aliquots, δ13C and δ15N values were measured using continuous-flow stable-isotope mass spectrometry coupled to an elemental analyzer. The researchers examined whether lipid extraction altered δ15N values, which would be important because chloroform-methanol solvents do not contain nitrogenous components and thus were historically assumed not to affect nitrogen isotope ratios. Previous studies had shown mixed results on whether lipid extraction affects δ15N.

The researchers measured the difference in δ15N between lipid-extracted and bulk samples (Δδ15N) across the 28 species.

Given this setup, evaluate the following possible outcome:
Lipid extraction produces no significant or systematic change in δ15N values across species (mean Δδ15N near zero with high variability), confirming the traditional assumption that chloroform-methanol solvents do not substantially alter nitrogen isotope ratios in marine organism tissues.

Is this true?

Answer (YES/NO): NO